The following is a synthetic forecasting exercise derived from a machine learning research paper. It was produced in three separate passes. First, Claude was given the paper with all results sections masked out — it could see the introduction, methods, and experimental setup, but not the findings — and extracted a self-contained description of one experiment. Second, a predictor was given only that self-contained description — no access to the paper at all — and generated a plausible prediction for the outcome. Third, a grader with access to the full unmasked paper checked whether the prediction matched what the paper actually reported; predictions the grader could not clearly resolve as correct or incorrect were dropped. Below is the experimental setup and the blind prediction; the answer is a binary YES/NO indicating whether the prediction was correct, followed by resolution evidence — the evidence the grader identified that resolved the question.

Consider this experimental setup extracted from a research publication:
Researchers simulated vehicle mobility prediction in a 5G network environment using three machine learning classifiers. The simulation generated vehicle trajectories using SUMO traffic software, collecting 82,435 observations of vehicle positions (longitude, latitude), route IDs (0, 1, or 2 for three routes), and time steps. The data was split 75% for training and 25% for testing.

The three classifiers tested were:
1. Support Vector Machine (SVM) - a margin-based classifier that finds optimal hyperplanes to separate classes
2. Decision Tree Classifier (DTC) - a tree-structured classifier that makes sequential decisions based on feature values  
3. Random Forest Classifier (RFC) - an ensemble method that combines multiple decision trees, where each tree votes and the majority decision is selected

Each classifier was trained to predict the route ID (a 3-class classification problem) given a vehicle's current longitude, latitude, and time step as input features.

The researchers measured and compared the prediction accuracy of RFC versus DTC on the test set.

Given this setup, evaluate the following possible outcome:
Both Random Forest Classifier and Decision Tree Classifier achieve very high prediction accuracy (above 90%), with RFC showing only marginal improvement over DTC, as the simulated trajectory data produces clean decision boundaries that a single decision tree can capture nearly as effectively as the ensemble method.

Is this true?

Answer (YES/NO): YES